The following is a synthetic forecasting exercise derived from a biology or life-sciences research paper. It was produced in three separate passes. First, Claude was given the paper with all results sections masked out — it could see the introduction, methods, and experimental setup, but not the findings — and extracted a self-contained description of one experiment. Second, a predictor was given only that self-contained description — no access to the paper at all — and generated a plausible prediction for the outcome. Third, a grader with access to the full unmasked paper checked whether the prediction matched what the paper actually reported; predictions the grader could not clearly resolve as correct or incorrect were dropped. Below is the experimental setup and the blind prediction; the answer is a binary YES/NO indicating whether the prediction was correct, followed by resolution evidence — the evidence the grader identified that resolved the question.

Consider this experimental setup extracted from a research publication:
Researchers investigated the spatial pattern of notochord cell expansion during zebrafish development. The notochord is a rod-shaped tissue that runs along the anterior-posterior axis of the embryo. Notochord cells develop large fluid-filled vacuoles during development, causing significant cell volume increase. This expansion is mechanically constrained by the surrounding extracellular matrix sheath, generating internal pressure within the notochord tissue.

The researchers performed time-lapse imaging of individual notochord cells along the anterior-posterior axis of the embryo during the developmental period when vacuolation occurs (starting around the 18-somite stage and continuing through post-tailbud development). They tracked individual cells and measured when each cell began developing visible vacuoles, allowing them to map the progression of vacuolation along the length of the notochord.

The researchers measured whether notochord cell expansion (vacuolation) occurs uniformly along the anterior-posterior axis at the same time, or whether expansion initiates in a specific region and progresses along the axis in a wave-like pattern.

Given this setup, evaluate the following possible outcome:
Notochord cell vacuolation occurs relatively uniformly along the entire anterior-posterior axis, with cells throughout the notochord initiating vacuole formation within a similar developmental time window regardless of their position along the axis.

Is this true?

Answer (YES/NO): NO